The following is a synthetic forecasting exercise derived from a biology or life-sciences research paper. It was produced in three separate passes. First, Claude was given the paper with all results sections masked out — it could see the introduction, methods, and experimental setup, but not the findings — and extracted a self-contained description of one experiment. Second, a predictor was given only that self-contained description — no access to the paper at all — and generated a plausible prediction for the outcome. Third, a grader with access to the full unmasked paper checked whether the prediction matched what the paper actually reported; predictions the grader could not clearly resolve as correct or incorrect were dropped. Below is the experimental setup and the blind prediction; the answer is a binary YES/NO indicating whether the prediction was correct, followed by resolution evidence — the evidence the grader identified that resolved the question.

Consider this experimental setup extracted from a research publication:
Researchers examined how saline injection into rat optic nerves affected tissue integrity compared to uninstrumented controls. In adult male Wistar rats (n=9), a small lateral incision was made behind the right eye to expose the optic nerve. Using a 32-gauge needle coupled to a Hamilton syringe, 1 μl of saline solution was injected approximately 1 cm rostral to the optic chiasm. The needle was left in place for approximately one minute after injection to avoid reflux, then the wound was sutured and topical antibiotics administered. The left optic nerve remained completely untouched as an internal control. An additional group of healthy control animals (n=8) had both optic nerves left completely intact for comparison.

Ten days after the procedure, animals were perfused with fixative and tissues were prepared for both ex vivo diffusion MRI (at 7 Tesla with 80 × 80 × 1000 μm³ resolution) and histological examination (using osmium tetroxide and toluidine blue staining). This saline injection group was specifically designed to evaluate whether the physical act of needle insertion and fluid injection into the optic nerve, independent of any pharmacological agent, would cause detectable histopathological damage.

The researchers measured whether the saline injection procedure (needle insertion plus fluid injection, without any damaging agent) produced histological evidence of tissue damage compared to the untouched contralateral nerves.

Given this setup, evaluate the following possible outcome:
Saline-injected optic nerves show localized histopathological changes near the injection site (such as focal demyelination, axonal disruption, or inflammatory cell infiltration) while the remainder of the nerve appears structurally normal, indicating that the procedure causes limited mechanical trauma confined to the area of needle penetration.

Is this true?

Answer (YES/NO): NO